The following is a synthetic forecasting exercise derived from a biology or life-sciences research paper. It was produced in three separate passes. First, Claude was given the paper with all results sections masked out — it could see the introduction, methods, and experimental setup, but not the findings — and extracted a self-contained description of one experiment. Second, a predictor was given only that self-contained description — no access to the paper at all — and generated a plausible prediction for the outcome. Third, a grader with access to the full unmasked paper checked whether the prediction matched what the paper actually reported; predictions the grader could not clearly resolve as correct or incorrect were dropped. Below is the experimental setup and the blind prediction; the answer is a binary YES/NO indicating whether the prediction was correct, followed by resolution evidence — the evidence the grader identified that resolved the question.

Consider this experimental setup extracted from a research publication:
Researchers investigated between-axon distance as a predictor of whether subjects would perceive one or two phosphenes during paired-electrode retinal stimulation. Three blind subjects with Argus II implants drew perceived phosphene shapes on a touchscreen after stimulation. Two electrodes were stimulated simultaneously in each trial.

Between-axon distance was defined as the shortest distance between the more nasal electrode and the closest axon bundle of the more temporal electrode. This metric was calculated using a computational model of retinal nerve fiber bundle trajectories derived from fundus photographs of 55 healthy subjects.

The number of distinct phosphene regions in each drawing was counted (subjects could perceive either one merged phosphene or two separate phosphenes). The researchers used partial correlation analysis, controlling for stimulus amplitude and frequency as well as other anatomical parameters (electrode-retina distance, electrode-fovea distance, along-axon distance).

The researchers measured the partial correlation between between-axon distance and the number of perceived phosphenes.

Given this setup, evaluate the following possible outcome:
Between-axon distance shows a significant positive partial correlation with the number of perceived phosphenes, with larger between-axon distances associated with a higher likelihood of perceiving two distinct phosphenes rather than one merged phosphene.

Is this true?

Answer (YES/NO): YES